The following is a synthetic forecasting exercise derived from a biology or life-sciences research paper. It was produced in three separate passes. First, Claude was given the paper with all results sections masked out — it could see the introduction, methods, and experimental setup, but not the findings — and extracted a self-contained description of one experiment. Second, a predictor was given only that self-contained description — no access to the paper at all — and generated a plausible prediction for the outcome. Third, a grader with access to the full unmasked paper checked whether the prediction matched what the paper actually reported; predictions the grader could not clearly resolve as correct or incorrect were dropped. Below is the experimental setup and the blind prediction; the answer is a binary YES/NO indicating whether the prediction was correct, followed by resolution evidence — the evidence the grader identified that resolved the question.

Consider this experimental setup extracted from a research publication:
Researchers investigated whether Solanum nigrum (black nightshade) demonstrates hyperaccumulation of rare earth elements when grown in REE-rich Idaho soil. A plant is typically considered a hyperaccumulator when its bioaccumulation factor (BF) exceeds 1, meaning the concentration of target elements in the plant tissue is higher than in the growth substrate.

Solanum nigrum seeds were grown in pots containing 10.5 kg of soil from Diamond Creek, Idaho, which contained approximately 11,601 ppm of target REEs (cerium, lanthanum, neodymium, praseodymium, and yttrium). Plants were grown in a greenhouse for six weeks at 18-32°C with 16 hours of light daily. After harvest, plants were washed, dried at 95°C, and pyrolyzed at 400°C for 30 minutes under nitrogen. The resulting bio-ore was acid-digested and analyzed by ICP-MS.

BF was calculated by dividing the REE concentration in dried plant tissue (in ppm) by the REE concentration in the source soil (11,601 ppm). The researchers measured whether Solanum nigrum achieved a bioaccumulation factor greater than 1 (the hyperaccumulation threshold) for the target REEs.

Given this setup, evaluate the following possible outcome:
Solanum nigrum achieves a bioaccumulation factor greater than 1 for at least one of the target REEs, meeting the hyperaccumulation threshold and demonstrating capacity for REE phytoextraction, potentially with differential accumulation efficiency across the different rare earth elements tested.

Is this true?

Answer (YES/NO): YES